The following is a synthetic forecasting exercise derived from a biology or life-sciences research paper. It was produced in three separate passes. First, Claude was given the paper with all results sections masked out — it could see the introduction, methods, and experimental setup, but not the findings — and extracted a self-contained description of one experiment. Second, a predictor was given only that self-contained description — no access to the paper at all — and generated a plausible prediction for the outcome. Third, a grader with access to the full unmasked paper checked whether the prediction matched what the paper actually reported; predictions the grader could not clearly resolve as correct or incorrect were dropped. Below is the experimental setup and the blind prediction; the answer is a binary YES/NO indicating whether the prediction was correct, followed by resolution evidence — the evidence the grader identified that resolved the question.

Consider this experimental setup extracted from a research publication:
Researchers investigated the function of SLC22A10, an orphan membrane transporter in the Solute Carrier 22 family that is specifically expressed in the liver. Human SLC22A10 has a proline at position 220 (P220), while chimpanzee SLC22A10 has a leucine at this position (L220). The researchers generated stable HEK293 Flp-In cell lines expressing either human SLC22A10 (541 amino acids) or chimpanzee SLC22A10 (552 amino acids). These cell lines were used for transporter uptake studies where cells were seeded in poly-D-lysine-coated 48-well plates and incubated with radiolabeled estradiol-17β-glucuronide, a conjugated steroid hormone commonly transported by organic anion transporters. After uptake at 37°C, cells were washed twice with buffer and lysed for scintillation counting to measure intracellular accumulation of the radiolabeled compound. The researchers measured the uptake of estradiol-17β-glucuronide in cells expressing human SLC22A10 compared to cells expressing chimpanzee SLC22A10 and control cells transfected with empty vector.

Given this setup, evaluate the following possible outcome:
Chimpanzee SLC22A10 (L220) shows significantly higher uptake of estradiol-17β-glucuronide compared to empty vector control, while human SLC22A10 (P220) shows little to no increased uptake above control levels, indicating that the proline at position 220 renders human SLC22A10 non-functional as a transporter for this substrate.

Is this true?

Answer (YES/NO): YES